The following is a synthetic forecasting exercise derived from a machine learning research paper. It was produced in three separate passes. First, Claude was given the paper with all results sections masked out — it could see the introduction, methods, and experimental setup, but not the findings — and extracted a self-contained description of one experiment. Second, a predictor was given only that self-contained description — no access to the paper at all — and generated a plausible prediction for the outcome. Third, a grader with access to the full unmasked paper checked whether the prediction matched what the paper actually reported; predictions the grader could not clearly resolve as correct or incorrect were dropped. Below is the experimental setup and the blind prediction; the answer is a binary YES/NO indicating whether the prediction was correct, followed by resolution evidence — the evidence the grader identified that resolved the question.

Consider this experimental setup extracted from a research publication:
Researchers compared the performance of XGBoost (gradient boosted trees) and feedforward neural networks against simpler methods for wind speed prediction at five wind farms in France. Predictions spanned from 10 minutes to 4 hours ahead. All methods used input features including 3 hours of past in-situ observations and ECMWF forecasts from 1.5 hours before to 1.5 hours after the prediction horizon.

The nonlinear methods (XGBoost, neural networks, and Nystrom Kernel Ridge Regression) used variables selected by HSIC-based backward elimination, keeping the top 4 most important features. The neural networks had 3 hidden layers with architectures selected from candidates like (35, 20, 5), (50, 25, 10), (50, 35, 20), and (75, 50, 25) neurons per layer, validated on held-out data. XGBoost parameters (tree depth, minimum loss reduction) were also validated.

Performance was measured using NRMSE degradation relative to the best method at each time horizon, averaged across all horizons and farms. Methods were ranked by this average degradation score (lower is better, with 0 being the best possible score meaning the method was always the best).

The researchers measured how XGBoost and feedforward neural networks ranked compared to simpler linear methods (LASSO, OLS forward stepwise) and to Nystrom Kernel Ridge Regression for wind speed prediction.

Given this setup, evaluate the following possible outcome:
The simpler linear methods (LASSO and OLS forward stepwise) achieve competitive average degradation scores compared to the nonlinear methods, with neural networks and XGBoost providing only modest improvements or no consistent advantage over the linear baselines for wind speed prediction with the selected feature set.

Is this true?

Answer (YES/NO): YES